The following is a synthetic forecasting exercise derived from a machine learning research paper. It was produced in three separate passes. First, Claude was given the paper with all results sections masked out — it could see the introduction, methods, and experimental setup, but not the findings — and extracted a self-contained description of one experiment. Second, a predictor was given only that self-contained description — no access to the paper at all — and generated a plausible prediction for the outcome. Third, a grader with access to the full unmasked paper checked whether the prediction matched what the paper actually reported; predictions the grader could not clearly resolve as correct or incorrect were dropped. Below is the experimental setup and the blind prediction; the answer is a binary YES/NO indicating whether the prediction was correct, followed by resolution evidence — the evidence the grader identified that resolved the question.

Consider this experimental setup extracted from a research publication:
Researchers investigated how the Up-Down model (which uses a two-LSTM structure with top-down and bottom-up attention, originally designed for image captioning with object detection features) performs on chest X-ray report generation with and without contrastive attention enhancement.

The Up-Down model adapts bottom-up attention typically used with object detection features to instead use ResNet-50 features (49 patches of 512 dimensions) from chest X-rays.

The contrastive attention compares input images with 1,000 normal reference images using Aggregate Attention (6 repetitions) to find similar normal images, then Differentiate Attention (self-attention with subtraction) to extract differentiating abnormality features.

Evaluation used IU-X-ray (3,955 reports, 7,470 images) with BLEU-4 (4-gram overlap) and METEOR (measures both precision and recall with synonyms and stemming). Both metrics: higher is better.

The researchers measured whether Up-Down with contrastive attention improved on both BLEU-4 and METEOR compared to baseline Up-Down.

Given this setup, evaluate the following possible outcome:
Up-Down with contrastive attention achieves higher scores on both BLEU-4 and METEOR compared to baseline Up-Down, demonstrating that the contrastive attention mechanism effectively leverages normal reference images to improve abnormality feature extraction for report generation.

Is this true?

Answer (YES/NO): NO